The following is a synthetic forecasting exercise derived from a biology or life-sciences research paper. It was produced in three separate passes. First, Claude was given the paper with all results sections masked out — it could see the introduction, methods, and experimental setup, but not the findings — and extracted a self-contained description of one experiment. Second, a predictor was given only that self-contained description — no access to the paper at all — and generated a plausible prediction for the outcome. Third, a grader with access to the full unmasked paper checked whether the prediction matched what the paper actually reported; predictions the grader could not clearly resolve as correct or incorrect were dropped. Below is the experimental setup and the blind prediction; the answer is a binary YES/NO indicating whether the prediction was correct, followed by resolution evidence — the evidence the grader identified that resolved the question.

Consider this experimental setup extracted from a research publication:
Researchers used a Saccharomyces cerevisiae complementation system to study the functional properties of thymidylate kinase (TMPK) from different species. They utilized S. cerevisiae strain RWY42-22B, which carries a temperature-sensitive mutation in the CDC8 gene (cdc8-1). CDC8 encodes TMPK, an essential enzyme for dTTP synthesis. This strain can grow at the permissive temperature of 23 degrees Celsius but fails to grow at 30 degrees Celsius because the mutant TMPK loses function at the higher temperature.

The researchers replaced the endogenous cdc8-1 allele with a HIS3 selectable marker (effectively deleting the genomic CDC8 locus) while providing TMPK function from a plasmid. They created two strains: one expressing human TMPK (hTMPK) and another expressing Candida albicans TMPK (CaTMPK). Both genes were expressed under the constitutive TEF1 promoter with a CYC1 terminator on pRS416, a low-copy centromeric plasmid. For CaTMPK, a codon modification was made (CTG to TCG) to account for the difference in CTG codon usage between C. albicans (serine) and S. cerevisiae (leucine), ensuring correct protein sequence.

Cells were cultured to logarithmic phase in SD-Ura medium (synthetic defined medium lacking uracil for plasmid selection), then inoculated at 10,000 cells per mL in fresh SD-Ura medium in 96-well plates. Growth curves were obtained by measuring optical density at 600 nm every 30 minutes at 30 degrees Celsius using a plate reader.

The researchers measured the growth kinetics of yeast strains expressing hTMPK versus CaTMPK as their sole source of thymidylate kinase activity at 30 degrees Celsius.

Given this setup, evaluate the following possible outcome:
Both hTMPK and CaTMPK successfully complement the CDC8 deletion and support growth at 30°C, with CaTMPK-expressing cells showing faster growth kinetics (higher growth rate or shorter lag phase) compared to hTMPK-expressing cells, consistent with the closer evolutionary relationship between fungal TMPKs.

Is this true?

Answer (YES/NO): NO